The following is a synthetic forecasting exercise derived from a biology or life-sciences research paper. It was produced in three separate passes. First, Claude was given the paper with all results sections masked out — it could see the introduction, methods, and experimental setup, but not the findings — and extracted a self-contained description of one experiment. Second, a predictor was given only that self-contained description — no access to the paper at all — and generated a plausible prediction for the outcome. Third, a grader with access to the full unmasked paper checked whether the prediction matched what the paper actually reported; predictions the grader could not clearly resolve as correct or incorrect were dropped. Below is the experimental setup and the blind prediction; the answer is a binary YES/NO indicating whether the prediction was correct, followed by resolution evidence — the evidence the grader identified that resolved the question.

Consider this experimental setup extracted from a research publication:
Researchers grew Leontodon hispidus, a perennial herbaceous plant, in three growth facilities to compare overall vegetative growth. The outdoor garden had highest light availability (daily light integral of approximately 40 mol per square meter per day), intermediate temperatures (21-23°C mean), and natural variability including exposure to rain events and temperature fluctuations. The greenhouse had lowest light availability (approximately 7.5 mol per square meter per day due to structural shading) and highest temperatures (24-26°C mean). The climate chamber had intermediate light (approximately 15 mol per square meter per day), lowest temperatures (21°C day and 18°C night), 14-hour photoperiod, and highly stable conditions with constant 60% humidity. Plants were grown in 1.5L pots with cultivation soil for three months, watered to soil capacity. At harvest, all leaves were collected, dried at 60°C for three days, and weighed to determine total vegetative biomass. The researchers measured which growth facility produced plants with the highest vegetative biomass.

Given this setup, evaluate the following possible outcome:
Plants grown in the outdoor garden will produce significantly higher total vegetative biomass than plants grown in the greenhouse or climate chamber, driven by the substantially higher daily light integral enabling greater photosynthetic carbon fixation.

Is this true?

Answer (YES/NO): NO